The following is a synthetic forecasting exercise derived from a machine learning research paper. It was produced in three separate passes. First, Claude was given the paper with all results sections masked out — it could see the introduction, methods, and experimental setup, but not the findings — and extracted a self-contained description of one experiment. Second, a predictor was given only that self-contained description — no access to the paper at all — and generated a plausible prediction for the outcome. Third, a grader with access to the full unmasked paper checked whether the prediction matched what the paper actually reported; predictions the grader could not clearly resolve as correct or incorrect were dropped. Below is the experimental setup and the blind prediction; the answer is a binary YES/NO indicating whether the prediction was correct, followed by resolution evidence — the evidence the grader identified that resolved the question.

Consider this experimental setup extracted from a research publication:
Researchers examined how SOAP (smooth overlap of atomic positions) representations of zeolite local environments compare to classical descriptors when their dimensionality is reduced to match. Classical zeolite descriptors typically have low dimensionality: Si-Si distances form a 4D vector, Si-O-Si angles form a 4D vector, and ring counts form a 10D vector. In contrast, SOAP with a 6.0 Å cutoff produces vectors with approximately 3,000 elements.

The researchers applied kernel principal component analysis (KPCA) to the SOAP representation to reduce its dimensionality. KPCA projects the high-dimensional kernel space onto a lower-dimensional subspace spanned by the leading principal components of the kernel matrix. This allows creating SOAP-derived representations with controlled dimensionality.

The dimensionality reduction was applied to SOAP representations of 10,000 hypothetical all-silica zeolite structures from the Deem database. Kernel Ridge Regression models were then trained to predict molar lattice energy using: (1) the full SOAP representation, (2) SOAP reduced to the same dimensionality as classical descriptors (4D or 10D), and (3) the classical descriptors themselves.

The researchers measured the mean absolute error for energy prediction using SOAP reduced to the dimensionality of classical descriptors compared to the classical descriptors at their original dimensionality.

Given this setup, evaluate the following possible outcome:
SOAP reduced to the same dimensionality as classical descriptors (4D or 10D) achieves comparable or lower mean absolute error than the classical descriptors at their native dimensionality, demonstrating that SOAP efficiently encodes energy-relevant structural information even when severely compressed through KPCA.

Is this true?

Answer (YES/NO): NO